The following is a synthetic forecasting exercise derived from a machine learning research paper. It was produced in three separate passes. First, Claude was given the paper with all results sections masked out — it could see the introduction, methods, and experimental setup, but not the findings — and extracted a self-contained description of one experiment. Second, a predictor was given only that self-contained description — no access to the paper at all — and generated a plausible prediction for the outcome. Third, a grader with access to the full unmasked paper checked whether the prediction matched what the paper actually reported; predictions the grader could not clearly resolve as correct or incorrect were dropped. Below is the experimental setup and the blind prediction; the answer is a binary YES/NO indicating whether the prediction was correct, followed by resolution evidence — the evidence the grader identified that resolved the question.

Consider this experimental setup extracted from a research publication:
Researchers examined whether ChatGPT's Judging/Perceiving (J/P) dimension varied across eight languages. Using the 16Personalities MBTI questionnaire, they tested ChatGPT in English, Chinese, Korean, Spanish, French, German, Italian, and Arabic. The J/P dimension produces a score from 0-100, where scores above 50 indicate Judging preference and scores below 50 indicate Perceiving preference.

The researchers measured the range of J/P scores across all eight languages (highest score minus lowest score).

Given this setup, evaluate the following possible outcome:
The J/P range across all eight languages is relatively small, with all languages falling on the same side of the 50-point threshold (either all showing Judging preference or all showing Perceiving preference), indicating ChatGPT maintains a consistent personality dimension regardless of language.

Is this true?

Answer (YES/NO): YES